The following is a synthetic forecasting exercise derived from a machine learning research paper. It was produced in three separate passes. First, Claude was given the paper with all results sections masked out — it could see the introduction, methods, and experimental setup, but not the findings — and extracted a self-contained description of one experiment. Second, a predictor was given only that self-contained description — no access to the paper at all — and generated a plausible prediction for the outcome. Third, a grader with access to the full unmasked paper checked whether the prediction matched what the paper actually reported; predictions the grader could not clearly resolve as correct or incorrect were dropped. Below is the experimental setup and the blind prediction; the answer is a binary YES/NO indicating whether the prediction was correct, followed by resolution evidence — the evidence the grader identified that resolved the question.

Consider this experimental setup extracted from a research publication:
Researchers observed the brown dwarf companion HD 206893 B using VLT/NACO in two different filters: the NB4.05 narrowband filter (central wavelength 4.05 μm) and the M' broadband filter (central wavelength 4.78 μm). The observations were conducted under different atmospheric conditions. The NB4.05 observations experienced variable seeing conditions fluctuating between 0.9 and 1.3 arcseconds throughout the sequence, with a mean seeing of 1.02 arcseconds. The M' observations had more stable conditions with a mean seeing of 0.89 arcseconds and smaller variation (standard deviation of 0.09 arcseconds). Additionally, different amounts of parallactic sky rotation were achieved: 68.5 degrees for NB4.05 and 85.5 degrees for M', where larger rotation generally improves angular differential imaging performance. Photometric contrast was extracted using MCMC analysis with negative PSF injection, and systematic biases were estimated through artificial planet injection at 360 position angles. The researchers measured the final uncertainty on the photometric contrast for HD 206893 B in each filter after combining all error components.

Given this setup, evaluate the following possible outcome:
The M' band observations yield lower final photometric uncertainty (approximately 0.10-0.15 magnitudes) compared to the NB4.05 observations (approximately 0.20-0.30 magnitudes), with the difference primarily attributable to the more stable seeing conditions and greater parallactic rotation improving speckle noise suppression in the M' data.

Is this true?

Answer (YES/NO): NO